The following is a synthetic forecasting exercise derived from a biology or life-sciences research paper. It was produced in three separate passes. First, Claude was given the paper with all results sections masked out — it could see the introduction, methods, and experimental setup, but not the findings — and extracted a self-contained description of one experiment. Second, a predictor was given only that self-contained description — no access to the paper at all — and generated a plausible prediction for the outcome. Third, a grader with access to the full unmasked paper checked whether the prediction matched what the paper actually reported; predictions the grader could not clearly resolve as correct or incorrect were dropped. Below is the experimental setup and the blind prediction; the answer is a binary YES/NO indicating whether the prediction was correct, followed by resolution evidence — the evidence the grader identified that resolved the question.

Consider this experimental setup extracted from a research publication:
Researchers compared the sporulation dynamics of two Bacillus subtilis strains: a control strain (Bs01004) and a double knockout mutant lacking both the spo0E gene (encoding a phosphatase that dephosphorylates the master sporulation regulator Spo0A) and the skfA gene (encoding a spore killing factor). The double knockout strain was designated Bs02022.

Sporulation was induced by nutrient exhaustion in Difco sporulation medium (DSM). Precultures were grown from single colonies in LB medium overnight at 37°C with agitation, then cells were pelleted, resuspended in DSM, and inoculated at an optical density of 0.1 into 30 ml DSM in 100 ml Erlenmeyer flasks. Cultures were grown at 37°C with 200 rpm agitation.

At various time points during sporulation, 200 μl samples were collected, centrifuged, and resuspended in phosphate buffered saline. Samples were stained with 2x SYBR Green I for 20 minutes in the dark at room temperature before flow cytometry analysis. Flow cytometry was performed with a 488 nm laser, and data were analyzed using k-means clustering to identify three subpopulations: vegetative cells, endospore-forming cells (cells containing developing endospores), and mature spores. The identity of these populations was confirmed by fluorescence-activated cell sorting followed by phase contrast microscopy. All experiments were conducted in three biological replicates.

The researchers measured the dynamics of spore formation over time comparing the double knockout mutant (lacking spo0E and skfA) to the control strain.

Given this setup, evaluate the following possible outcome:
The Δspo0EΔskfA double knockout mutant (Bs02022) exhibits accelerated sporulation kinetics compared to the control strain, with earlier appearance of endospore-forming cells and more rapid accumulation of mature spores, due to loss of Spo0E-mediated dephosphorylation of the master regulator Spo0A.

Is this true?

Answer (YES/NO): YES